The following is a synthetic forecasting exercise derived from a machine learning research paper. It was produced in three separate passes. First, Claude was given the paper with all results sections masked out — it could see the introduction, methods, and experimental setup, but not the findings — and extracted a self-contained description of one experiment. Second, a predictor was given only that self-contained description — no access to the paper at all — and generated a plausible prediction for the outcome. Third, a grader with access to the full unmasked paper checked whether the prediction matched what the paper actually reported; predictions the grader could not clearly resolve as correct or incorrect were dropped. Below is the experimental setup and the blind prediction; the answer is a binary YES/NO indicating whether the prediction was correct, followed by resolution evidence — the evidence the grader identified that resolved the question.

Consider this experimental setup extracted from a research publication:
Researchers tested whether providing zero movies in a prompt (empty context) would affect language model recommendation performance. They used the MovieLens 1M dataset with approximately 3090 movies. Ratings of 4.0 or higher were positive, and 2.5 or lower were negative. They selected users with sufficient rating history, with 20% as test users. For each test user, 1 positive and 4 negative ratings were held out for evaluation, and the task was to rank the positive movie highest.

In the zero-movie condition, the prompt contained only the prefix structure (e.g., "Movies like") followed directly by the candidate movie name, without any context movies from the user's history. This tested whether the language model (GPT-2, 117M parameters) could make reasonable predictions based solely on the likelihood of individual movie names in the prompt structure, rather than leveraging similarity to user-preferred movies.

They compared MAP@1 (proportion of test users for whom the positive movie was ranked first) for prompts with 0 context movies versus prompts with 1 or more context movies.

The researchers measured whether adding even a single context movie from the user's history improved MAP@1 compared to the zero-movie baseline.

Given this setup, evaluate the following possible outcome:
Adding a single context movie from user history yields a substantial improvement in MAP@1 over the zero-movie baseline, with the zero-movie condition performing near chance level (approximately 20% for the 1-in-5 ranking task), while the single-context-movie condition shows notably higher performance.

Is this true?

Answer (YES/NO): NO